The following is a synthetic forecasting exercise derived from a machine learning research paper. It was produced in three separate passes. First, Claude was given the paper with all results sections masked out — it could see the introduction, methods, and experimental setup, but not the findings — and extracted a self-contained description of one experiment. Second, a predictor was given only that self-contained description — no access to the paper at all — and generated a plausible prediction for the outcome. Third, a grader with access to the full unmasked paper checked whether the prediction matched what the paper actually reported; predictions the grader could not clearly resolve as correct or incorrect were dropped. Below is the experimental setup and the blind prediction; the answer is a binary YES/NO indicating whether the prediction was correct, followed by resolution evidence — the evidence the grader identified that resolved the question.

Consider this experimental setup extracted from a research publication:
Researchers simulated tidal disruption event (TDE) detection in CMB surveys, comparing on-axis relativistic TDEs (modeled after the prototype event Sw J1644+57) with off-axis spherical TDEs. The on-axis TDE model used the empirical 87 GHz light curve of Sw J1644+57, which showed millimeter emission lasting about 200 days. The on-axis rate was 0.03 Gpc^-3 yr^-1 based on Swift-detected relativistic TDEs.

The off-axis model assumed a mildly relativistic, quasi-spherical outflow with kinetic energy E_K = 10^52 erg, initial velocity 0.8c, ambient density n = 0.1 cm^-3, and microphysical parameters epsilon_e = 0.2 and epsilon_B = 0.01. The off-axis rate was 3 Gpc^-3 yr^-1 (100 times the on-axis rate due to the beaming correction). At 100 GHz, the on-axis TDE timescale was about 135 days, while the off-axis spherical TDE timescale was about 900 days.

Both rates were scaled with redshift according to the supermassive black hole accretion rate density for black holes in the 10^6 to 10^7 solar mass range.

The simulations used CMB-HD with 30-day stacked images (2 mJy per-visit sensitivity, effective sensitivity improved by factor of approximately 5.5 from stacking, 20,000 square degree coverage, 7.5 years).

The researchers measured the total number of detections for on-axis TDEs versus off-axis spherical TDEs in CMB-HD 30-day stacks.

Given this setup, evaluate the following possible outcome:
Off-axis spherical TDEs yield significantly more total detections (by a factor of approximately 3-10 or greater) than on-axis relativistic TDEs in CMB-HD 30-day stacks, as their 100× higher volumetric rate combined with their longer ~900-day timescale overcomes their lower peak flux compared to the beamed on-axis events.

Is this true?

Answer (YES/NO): NO